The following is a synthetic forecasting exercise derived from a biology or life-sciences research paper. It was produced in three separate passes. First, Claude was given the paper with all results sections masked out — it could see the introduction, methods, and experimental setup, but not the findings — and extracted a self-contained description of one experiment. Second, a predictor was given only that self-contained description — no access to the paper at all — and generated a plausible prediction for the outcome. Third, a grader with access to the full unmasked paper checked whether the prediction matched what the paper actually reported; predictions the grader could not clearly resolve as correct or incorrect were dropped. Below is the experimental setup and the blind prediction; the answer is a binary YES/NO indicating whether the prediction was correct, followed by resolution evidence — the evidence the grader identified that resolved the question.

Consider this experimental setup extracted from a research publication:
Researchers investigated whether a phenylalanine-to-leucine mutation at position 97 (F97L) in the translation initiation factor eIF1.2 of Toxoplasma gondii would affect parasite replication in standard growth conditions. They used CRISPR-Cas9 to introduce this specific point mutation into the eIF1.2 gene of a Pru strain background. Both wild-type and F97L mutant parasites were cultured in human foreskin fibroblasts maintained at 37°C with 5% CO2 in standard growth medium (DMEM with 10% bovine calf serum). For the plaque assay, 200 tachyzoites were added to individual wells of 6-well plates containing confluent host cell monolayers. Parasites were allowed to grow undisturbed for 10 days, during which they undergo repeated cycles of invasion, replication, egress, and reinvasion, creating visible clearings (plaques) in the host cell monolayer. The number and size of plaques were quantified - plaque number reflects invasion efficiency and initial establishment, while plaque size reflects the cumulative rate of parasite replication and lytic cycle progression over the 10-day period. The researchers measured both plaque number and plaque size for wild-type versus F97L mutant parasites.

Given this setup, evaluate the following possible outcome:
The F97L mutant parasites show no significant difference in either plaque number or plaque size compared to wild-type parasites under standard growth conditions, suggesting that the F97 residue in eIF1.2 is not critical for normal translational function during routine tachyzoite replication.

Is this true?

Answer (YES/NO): YES